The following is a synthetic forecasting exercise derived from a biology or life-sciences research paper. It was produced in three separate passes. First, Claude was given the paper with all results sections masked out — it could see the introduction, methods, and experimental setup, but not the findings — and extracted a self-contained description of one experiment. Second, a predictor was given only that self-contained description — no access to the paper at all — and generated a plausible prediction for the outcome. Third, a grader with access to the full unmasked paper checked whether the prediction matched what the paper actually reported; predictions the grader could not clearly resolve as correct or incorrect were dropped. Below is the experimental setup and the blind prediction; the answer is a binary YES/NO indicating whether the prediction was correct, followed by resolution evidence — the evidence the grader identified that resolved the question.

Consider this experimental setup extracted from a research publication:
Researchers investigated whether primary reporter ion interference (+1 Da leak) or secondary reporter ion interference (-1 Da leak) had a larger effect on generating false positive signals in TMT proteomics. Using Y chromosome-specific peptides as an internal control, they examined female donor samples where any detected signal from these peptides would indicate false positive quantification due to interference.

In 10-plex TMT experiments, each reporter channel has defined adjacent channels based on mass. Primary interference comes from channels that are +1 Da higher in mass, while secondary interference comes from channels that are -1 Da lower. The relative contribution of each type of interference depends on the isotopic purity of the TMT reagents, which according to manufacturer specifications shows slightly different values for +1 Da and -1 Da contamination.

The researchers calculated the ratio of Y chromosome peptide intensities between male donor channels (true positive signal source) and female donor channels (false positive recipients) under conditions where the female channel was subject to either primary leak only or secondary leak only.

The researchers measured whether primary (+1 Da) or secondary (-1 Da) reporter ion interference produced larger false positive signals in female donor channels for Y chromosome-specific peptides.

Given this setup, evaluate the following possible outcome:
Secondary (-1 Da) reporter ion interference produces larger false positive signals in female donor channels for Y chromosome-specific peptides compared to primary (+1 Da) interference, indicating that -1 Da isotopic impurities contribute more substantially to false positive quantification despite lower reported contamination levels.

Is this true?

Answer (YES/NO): NO